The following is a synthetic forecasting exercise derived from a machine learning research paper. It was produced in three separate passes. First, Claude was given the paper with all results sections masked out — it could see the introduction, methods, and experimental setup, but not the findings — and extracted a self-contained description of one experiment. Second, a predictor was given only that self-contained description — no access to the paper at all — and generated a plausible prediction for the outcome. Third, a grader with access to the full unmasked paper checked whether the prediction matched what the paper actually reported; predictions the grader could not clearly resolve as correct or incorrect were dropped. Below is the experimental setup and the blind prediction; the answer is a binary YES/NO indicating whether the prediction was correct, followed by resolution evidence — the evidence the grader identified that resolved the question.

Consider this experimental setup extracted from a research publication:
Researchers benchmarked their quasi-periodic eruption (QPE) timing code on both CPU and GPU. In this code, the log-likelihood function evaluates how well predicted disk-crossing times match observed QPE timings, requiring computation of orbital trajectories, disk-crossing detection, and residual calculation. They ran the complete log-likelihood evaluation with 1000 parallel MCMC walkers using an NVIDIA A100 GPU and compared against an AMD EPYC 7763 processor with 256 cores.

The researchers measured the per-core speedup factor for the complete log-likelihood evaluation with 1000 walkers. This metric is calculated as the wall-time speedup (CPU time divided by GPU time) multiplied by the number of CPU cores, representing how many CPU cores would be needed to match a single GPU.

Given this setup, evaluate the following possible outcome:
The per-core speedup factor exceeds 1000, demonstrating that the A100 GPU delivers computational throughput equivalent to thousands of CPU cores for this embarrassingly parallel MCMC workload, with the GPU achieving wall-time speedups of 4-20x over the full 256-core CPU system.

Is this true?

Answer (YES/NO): NO